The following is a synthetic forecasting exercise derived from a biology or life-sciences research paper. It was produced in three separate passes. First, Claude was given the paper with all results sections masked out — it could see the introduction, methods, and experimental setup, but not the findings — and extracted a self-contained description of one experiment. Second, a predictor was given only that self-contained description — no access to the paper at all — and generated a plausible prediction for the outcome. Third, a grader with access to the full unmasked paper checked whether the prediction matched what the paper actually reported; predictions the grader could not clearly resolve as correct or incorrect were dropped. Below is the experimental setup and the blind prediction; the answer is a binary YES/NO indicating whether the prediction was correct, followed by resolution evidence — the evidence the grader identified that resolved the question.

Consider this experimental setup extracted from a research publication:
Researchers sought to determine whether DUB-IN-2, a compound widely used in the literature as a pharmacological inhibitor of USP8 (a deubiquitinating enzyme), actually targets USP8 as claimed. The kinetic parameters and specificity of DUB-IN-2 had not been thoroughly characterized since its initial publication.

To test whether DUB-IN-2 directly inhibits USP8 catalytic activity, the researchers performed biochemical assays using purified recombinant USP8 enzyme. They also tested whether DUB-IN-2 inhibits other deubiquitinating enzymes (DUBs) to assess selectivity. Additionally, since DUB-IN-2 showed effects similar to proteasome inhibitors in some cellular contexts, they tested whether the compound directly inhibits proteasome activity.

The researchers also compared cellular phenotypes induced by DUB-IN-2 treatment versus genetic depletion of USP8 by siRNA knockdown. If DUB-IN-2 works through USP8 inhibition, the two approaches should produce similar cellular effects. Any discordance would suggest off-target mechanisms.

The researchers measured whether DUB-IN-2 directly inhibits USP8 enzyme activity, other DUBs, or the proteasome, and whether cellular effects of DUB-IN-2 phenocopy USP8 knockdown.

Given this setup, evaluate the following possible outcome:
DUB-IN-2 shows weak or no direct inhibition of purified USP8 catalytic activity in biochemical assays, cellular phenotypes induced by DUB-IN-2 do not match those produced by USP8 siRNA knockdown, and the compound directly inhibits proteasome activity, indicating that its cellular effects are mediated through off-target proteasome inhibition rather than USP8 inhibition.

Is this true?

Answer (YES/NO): NO